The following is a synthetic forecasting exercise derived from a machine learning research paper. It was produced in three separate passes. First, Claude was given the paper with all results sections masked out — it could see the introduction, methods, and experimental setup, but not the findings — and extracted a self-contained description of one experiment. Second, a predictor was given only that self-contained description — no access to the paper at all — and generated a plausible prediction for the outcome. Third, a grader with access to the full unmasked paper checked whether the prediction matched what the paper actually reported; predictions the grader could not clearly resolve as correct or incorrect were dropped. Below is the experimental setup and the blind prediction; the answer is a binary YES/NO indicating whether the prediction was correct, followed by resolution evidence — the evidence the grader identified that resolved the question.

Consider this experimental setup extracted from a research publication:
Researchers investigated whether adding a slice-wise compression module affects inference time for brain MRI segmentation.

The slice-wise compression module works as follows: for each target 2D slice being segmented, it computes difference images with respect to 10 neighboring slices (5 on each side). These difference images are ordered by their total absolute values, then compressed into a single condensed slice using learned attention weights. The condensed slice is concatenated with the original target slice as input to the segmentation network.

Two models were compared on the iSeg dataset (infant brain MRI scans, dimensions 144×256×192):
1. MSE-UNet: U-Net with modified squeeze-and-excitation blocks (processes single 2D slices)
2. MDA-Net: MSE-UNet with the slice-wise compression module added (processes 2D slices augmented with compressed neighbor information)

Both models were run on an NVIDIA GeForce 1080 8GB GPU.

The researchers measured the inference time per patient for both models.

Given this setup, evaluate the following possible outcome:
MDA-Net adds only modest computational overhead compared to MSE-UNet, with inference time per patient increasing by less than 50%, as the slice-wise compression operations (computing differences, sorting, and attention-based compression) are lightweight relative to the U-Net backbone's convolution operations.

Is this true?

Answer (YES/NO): YES